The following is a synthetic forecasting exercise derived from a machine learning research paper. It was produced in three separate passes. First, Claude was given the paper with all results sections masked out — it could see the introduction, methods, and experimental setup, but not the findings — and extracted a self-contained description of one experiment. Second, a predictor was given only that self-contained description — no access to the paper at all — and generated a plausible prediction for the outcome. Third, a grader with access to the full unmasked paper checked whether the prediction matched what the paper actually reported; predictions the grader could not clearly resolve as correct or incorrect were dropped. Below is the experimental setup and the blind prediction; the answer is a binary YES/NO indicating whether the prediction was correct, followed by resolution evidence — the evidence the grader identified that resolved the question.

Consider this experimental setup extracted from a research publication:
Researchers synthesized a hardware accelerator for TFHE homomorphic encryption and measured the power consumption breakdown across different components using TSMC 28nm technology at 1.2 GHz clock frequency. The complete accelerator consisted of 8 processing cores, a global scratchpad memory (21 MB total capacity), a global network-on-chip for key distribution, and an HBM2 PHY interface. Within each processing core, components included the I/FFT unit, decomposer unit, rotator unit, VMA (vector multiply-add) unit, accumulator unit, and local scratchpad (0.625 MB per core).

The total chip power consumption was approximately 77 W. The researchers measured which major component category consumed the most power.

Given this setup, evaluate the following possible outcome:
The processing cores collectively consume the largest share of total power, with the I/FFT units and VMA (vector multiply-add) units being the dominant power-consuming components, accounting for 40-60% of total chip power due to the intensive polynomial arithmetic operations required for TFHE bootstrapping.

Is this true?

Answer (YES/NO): NO